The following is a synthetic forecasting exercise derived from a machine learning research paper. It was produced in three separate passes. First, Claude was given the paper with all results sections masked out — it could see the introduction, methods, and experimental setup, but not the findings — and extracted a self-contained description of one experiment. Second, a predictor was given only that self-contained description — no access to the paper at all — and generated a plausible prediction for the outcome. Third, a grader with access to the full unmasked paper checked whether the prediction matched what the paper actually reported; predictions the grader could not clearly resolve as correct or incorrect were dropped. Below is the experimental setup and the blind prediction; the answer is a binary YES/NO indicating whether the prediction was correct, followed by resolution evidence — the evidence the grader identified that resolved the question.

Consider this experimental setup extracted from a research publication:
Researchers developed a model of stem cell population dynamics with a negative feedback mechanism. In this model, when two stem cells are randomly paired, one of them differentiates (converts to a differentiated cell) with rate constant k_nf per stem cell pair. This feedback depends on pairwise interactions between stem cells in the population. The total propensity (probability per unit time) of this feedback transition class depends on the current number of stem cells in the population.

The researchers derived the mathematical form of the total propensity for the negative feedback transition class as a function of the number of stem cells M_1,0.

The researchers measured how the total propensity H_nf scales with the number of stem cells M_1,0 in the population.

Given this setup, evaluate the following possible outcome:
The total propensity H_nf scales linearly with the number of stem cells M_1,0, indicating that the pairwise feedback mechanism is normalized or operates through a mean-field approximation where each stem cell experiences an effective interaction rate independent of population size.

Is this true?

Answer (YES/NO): NO